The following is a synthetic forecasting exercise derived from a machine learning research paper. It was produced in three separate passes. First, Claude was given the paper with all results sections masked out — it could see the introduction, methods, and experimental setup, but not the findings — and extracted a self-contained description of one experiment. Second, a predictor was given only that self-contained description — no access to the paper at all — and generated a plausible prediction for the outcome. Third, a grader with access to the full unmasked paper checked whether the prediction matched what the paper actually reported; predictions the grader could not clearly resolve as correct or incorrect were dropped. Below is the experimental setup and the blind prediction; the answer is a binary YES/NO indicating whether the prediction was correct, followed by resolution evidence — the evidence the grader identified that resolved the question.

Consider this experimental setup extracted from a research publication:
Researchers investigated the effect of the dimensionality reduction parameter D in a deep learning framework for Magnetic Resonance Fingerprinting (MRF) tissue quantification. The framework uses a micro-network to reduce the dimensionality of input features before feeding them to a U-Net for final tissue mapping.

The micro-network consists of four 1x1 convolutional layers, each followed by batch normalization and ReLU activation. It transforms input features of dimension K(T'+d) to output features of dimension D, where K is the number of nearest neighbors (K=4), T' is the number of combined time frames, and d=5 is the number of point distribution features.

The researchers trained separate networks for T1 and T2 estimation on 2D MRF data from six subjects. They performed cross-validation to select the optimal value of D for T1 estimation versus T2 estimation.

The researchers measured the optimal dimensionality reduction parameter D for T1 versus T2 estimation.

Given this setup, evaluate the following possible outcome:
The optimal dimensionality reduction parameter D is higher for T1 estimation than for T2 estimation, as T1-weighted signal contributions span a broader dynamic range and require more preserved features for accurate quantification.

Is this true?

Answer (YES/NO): NO